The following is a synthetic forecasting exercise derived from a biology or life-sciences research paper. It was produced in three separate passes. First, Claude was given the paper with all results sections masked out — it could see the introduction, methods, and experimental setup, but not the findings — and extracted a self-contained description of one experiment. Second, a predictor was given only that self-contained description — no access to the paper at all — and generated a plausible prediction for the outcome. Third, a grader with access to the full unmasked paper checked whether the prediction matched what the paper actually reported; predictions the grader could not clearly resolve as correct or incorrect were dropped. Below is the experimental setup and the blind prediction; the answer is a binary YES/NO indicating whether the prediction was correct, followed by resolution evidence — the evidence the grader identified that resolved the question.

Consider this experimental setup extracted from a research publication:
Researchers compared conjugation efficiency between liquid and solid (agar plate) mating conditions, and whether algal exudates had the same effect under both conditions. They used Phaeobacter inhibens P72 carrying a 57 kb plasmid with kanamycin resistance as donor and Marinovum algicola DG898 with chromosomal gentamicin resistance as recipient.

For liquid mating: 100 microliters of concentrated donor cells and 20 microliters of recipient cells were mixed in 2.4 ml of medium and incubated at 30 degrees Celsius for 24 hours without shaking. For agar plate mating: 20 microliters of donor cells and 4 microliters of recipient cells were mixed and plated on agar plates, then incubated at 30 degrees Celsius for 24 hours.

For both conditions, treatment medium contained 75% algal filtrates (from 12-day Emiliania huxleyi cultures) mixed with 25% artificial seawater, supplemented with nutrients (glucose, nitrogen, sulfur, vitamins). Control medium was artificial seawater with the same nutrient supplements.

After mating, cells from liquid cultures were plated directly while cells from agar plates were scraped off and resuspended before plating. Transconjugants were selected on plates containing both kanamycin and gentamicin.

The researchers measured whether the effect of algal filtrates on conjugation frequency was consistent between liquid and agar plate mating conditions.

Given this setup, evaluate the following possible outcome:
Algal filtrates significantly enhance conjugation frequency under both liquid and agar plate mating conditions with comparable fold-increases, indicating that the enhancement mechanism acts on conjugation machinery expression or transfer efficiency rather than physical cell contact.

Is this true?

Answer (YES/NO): NO